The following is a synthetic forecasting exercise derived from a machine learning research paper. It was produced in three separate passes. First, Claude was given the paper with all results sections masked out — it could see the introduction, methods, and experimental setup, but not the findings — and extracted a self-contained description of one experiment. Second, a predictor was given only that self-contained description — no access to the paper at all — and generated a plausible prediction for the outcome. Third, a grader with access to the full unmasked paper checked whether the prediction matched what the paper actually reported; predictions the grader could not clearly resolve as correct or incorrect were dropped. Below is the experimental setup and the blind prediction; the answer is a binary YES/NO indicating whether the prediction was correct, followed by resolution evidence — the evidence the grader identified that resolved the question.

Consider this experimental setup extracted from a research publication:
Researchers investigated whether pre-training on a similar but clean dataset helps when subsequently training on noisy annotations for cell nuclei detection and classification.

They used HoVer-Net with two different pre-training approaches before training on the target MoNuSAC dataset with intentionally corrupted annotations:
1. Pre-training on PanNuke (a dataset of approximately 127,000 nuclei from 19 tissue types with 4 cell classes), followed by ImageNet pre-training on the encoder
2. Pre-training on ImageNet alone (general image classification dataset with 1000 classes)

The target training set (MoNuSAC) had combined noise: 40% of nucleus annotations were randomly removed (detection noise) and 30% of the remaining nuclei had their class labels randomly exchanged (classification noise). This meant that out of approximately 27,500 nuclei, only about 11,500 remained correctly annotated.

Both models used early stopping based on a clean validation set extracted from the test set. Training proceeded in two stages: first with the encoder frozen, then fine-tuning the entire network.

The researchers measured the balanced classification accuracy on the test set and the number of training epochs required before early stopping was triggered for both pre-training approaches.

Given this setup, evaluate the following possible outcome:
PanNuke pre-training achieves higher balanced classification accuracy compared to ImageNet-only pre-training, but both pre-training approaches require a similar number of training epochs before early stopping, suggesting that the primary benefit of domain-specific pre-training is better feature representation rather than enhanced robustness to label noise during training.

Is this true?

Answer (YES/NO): NO